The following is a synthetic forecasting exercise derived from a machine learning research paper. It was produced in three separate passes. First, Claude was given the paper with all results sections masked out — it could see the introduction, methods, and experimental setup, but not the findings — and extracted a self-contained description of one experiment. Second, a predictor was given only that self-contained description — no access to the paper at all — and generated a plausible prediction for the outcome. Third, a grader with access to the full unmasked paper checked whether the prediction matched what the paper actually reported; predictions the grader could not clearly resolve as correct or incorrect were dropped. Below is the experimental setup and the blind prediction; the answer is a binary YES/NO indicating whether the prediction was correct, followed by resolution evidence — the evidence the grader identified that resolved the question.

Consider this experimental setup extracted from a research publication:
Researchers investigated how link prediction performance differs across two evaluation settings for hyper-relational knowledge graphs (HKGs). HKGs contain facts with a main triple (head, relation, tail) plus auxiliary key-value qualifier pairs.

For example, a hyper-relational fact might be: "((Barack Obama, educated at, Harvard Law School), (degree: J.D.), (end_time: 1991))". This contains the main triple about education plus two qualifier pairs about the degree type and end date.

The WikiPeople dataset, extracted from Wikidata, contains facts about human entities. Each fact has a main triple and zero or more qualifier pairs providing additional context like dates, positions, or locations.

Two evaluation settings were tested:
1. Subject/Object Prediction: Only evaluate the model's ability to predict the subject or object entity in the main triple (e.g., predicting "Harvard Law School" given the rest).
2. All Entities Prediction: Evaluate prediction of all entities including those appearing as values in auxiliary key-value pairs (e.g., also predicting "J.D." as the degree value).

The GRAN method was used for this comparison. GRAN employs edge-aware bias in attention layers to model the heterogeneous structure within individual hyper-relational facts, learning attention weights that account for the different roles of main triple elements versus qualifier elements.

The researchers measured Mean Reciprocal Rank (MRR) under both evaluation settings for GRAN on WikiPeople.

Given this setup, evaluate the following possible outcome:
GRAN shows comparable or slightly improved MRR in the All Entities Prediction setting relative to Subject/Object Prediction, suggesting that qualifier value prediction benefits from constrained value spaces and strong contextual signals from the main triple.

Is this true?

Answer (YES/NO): YES